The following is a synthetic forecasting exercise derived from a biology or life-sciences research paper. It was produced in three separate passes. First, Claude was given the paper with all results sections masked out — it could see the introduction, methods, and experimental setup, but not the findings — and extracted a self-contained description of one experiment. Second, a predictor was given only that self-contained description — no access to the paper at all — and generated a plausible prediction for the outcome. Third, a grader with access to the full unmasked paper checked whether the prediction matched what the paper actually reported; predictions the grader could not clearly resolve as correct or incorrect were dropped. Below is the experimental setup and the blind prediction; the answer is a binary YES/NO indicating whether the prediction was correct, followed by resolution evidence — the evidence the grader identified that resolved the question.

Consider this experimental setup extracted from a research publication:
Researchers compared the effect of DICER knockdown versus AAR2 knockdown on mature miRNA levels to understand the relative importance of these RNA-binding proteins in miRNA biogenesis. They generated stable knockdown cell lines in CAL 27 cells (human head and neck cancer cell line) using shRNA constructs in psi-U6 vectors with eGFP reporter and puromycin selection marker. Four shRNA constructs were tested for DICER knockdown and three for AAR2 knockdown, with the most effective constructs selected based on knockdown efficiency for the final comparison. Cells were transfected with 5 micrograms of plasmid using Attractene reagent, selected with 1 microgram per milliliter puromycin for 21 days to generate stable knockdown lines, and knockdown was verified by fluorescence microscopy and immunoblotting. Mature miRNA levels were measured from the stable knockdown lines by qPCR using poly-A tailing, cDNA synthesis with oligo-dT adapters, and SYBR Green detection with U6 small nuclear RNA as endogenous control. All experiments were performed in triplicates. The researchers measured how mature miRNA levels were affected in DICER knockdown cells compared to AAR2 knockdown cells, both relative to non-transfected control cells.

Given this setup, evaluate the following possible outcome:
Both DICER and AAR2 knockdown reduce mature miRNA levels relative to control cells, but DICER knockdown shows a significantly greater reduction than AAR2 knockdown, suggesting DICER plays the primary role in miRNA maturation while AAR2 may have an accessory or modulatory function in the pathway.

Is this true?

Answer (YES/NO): NO